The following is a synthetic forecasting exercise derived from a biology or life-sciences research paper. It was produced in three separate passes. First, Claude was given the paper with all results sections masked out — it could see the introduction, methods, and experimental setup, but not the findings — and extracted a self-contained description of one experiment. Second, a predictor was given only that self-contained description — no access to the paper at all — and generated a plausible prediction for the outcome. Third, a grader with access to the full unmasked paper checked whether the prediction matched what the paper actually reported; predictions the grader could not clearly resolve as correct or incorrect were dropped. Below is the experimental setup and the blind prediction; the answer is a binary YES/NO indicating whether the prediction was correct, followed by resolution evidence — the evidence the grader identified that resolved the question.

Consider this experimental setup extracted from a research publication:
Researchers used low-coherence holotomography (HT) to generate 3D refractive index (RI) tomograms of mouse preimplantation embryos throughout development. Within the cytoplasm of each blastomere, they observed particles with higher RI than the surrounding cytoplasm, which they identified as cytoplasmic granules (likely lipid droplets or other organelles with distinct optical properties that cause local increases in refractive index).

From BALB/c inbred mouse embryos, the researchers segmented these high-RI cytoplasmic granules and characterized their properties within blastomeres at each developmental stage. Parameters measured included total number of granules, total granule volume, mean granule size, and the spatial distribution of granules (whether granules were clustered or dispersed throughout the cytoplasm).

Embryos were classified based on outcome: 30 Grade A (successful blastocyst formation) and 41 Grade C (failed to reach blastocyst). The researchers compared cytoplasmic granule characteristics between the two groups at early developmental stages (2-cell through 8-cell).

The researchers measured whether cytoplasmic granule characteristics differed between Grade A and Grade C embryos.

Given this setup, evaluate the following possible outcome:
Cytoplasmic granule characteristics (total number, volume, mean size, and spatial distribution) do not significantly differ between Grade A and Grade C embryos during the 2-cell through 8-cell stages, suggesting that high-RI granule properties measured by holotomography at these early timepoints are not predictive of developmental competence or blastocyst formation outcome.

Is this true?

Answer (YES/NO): NO